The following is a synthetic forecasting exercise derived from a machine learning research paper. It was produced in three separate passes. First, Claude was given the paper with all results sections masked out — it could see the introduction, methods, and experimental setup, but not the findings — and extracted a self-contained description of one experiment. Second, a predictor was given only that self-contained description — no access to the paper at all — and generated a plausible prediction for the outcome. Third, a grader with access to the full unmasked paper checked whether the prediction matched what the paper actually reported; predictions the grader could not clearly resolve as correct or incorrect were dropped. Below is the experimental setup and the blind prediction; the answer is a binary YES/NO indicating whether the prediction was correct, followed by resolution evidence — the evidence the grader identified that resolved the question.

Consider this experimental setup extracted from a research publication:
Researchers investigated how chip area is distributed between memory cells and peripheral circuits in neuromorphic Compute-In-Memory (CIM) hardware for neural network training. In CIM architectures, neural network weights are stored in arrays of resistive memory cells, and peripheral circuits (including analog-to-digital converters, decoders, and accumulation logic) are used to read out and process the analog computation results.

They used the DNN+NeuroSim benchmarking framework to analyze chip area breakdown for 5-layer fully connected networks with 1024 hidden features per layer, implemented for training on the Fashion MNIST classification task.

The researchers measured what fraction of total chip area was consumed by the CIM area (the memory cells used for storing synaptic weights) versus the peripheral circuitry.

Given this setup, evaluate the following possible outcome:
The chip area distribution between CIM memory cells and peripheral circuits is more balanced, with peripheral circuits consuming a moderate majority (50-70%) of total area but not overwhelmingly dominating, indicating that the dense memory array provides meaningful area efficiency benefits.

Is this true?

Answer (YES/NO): NO